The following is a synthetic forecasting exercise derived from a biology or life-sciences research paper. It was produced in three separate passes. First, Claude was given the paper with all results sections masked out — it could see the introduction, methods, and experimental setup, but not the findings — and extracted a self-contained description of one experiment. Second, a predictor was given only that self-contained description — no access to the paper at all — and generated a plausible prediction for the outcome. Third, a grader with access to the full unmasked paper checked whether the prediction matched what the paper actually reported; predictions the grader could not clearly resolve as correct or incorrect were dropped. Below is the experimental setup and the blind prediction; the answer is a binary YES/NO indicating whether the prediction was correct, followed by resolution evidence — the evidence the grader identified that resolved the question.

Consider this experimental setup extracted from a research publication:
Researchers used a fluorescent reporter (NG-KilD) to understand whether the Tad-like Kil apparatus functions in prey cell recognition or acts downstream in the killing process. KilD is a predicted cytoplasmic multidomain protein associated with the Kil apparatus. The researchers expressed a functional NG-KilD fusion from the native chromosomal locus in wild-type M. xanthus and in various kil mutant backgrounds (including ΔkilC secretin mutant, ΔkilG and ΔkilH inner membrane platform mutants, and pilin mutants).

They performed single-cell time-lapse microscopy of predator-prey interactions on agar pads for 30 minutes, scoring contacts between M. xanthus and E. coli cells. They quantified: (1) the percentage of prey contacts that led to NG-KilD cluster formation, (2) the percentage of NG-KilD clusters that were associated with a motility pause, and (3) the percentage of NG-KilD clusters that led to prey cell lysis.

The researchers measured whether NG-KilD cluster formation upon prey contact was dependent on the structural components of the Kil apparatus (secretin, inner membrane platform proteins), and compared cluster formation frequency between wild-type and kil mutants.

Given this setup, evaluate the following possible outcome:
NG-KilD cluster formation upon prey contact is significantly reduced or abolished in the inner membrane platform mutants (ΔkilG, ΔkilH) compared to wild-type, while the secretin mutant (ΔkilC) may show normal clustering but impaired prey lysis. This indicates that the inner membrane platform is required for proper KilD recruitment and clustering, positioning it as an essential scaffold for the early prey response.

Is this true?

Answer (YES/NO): NO